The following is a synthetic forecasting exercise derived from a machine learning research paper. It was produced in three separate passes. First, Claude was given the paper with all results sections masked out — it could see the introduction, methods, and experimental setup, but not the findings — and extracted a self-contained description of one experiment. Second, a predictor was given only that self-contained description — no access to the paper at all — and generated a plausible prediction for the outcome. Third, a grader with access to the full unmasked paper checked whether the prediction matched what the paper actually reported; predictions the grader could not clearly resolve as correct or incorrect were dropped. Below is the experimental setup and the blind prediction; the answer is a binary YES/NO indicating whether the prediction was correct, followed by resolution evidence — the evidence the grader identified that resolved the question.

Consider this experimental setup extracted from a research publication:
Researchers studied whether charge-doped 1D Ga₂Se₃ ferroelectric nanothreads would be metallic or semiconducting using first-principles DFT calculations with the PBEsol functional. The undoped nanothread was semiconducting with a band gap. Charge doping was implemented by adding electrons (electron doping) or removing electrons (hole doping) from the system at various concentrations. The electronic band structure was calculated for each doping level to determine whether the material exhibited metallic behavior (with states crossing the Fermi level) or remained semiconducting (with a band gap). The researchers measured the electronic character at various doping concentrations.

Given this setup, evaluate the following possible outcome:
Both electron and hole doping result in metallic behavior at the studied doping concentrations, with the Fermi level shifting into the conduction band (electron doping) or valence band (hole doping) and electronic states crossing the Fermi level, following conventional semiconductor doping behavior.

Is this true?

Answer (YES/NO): NO